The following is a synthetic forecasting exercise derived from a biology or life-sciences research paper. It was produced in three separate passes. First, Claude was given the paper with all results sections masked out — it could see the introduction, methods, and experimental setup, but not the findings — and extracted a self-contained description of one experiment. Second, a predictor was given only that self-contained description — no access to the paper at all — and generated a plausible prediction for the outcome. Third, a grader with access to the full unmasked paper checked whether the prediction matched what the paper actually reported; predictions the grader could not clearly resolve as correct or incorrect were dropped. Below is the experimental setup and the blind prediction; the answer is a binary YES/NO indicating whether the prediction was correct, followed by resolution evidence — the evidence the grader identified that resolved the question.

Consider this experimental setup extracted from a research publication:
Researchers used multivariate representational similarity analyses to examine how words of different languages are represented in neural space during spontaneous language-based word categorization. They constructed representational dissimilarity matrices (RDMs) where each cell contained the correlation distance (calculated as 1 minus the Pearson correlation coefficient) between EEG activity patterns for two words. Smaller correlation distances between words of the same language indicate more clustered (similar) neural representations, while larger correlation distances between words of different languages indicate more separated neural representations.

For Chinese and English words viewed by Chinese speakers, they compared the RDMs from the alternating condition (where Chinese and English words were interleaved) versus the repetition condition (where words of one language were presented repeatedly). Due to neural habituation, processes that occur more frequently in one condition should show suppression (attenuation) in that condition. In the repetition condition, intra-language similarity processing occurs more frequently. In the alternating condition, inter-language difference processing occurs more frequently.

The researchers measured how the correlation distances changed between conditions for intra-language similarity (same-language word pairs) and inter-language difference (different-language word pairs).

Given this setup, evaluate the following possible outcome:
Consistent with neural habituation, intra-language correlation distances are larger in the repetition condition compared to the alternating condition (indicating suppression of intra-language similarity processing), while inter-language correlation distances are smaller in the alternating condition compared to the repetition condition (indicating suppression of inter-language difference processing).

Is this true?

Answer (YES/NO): YES